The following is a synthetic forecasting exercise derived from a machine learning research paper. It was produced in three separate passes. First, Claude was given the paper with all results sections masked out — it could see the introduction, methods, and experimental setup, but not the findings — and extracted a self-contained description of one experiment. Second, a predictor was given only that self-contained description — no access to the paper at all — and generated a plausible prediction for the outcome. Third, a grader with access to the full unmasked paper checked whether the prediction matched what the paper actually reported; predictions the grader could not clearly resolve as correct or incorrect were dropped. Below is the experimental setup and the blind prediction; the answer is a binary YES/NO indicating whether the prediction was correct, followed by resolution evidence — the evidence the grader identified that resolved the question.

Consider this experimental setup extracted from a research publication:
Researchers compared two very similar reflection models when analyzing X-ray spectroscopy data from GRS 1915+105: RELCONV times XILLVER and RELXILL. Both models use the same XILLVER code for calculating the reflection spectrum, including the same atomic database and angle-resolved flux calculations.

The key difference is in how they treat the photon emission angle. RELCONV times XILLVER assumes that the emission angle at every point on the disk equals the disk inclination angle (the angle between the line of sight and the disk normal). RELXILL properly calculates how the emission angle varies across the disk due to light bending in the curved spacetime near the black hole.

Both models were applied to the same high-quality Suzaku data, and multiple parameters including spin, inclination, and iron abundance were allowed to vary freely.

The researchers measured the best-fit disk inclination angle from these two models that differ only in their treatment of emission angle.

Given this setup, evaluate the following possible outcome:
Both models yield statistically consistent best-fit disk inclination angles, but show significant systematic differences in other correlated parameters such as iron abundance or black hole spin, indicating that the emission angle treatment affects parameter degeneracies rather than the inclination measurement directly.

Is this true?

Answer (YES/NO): NO